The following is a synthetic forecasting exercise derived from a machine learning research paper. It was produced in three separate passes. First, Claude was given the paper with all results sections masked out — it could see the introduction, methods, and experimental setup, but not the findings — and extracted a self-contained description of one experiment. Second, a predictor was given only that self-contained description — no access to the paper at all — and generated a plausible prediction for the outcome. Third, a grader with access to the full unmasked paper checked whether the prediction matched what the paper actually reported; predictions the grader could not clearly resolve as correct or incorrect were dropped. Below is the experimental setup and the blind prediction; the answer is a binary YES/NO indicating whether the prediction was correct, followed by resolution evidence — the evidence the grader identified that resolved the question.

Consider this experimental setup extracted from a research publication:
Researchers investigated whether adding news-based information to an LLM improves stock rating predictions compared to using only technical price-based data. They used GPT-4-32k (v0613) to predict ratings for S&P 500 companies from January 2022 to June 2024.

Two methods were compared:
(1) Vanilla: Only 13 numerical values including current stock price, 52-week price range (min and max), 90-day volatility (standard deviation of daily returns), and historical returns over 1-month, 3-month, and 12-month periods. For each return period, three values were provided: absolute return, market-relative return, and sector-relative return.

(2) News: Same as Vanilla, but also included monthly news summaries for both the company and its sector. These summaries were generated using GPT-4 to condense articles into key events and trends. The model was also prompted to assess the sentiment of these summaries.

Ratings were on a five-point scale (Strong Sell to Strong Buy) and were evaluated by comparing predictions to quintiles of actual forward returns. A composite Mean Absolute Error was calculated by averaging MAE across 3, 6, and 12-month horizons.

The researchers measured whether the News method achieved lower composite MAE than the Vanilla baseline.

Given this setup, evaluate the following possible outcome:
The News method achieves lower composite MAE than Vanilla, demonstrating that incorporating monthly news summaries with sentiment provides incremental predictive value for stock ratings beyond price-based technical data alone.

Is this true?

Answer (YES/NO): NO